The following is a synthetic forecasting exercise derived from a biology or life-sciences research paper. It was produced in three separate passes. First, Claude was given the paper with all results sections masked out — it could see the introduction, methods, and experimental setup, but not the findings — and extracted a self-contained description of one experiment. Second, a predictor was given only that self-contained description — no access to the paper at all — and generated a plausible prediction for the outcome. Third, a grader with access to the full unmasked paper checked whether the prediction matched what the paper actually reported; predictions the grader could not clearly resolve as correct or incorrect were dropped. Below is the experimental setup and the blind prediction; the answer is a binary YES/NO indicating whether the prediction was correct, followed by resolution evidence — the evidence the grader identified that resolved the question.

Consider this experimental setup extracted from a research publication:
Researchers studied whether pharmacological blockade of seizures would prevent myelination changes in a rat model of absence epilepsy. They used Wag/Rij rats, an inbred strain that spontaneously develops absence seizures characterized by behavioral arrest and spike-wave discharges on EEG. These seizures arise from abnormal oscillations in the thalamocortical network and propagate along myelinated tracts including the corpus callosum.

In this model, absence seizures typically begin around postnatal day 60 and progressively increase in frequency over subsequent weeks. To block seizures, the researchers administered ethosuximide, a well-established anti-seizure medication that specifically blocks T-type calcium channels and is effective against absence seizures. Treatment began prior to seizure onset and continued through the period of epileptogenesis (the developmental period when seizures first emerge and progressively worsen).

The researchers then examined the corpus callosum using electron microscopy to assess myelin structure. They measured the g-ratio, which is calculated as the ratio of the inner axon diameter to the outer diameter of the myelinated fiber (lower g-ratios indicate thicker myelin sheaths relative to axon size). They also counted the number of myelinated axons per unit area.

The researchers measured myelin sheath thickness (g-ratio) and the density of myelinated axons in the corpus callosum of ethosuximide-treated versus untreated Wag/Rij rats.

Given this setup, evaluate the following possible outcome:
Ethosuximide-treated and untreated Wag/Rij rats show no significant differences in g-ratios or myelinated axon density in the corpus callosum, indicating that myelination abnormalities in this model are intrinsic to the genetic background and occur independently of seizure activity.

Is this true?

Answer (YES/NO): NO